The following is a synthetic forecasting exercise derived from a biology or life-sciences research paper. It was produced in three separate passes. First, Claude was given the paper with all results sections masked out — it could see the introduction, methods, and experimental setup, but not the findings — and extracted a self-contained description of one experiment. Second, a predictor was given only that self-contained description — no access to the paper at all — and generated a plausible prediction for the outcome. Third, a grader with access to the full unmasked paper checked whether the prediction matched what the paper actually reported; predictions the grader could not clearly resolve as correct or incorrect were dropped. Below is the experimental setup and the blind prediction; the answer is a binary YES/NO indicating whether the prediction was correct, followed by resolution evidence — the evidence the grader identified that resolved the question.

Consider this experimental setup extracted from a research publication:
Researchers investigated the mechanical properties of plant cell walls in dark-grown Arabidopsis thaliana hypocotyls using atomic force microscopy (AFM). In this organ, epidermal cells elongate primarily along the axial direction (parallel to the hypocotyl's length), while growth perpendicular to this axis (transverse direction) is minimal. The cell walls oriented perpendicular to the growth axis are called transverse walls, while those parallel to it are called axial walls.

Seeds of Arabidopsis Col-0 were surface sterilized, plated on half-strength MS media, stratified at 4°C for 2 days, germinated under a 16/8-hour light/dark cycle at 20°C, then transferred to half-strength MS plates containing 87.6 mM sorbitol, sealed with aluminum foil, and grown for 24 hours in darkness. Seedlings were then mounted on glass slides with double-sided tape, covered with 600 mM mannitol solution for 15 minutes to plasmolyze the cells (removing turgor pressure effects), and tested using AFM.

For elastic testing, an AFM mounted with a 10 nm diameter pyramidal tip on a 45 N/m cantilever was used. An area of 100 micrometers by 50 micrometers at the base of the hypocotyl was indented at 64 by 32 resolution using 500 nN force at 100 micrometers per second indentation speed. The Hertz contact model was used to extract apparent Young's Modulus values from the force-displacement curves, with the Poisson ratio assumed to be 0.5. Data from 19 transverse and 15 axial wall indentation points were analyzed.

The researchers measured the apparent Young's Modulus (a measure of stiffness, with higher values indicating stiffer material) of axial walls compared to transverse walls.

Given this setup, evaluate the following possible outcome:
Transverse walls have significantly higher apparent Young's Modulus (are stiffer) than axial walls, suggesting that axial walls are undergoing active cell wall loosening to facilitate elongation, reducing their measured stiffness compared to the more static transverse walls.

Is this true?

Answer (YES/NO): YES